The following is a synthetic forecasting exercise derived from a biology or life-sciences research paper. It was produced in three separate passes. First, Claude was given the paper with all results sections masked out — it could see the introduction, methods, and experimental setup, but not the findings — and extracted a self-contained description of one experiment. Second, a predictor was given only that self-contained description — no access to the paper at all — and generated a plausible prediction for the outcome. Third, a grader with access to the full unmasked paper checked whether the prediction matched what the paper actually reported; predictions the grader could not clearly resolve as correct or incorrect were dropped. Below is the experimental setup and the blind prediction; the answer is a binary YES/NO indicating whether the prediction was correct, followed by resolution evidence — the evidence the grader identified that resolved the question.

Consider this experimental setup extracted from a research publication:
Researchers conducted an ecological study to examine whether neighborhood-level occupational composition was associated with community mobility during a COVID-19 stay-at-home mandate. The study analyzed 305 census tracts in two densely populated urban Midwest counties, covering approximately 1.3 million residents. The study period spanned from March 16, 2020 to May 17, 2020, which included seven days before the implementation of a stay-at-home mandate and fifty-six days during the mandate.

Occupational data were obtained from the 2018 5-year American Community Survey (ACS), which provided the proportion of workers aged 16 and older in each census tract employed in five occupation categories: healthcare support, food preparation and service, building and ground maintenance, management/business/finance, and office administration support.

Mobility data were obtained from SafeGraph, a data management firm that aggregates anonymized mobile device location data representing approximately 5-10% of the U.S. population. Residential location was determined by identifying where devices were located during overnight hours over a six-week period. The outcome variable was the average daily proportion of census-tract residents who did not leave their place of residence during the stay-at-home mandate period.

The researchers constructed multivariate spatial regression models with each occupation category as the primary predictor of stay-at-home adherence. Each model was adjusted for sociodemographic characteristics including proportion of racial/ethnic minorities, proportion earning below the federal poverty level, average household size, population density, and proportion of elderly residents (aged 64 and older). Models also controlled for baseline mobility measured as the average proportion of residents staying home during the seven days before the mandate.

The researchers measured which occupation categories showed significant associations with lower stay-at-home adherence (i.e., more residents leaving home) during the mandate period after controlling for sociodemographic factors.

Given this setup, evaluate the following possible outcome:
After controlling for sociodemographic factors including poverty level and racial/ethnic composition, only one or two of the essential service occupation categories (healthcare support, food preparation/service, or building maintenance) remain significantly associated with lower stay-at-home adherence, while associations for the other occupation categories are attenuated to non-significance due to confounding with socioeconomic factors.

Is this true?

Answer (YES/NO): NO